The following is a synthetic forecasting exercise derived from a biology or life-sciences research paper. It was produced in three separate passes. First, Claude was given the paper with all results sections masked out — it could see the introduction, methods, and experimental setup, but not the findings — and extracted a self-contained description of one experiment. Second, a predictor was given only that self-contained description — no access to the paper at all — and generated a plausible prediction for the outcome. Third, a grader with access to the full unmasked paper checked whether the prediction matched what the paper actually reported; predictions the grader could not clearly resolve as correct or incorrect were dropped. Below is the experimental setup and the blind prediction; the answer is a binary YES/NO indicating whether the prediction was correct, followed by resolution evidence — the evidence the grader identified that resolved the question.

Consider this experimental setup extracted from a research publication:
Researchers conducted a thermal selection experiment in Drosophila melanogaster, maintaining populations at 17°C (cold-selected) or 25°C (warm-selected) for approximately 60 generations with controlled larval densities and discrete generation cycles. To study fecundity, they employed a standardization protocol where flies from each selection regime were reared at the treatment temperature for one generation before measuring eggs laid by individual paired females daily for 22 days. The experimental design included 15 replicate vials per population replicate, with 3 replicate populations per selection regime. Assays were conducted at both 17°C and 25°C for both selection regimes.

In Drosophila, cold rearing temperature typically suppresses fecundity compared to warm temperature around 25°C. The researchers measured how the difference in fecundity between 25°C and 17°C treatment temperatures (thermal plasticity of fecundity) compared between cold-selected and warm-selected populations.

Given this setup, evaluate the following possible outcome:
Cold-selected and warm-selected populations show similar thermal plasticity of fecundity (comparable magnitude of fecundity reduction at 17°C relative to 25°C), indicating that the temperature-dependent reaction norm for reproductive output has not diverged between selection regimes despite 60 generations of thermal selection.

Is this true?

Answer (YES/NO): NO